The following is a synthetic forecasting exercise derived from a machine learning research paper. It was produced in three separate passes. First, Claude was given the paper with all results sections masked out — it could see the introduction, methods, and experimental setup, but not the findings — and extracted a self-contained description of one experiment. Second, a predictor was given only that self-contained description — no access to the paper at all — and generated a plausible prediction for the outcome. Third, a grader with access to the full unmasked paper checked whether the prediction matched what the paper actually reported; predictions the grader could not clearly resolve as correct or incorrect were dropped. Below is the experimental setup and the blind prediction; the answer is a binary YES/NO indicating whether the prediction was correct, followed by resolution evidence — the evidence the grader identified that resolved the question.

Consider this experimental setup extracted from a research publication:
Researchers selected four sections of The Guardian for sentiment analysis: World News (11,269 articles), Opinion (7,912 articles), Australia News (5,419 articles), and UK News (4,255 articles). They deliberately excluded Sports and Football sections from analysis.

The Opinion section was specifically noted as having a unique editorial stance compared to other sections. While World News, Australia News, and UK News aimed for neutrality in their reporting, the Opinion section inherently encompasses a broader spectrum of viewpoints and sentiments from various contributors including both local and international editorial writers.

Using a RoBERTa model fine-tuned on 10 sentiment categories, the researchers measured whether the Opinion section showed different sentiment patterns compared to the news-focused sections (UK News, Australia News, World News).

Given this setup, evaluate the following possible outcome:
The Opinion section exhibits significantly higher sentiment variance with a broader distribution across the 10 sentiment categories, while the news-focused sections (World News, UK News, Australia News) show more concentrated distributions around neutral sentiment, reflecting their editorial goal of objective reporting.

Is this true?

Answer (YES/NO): NO